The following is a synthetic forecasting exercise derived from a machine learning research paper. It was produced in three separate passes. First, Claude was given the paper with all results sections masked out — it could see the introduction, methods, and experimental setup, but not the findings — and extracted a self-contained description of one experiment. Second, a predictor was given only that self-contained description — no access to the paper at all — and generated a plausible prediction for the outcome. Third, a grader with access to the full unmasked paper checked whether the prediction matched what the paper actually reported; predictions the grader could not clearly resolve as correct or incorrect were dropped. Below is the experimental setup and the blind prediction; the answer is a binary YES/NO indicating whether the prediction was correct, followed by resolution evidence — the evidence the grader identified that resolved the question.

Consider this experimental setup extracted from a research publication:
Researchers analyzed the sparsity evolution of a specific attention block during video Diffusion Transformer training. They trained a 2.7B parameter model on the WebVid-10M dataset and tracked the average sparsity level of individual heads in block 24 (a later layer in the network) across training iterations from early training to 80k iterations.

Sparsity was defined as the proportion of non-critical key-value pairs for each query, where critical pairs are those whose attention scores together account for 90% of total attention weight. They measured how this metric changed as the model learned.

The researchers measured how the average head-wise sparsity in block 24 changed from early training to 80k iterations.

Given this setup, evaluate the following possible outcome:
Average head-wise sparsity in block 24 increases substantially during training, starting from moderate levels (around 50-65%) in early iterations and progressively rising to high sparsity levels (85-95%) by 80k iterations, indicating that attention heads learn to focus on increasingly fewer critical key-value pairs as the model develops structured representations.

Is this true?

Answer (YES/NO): NO